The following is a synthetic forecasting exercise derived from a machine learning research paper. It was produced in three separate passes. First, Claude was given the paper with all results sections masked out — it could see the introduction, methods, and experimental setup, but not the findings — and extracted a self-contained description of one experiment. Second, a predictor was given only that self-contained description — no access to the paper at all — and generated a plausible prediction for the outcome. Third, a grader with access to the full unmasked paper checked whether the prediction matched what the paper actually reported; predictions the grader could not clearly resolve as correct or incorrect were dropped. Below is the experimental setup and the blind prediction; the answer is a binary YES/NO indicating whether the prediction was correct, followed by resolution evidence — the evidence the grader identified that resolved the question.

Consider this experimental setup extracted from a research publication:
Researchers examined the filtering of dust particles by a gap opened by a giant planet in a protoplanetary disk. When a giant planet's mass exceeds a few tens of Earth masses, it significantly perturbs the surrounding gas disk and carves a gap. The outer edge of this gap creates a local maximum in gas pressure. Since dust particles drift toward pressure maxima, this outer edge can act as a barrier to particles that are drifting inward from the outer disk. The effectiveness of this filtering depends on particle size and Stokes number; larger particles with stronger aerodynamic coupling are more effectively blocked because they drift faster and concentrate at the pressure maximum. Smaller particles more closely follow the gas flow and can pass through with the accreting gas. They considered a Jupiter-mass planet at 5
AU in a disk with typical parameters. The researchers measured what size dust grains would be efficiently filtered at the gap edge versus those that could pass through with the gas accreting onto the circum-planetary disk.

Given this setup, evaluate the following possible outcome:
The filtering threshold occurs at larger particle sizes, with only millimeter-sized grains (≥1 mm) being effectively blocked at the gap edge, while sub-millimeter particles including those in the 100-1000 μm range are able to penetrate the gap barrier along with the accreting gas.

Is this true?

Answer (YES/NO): NO